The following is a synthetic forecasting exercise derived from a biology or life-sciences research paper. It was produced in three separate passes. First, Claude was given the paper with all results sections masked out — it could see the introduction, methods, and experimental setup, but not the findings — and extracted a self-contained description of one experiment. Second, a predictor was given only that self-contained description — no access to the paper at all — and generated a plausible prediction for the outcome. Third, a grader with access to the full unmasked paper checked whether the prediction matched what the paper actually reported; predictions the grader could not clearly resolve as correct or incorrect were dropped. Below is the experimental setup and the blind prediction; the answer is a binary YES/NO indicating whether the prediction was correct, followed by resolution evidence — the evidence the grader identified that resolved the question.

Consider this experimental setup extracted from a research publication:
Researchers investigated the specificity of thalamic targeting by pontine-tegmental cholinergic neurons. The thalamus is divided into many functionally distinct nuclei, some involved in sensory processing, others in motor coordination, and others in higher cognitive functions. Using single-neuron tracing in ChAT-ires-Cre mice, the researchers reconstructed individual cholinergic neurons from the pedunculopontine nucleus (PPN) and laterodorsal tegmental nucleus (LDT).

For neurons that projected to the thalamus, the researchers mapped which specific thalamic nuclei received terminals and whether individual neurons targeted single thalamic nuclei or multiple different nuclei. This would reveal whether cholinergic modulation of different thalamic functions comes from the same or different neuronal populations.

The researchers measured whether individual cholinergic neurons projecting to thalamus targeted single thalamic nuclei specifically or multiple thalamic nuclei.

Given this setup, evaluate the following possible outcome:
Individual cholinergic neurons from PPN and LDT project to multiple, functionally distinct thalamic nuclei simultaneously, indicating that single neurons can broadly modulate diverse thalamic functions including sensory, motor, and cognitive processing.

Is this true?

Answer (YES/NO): YES